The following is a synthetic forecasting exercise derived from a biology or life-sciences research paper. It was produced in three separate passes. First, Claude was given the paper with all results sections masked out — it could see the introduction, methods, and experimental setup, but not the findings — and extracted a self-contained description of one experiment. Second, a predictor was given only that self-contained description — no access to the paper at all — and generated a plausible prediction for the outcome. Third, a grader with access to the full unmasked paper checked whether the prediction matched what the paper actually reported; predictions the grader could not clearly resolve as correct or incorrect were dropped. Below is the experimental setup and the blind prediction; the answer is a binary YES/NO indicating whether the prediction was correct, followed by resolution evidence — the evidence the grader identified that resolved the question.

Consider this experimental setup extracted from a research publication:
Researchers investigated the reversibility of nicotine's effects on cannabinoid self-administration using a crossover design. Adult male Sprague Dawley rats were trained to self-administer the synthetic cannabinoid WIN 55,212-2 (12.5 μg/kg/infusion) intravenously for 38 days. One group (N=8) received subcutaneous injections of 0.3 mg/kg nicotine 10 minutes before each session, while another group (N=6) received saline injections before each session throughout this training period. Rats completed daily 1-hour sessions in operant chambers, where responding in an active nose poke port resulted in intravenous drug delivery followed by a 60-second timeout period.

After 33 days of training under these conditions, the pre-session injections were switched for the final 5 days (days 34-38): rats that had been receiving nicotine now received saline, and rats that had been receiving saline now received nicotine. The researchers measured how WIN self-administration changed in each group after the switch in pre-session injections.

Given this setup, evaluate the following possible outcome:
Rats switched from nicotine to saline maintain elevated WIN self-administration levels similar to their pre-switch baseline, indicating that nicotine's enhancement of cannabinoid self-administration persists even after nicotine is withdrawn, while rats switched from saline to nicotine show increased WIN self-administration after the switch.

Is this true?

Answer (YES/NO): NO